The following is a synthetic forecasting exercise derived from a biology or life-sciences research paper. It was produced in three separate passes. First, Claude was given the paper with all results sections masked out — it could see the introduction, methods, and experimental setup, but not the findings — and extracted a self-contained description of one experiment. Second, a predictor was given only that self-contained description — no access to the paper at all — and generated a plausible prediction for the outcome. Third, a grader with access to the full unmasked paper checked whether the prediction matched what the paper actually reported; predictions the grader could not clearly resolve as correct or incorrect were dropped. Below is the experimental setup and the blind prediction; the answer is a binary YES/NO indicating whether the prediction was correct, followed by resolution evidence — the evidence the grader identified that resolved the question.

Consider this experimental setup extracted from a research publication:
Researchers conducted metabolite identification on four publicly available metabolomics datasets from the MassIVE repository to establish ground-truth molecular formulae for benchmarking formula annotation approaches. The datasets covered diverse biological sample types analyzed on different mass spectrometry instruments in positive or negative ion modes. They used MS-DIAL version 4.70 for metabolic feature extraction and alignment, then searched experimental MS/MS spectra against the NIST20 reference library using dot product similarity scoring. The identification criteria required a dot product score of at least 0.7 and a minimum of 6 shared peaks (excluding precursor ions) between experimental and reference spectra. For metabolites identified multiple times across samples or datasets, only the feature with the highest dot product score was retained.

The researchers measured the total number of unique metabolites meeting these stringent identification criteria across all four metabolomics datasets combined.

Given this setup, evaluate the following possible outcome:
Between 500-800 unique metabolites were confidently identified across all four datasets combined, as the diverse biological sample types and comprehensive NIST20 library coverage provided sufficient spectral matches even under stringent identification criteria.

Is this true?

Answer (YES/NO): YES